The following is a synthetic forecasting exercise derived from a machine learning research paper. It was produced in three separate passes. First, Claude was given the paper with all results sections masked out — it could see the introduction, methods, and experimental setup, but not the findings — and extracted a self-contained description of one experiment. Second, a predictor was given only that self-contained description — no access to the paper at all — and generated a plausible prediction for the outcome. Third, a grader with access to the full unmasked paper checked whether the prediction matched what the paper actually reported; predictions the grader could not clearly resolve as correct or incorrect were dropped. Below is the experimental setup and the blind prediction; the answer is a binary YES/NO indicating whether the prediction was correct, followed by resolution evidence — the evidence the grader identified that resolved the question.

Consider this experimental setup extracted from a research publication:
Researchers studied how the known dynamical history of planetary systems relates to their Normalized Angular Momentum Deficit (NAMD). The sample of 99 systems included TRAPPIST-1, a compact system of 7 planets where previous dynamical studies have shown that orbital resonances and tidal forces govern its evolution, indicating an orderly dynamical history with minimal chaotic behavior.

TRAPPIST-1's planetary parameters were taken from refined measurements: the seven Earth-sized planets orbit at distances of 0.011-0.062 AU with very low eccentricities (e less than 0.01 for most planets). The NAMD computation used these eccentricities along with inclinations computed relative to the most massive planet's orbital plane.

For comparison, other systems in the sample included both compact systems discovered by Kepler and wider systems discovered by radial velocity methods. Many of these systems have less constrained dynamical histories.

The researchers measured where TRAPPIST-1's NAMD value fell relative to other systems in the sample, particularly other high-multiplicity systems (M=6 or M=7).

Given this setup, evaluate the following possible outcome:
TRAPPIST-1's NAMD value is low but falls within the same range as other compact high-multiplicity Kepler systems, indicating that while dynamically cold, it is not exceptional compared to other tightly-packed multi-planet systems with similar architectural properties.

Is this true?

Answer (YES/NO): NO